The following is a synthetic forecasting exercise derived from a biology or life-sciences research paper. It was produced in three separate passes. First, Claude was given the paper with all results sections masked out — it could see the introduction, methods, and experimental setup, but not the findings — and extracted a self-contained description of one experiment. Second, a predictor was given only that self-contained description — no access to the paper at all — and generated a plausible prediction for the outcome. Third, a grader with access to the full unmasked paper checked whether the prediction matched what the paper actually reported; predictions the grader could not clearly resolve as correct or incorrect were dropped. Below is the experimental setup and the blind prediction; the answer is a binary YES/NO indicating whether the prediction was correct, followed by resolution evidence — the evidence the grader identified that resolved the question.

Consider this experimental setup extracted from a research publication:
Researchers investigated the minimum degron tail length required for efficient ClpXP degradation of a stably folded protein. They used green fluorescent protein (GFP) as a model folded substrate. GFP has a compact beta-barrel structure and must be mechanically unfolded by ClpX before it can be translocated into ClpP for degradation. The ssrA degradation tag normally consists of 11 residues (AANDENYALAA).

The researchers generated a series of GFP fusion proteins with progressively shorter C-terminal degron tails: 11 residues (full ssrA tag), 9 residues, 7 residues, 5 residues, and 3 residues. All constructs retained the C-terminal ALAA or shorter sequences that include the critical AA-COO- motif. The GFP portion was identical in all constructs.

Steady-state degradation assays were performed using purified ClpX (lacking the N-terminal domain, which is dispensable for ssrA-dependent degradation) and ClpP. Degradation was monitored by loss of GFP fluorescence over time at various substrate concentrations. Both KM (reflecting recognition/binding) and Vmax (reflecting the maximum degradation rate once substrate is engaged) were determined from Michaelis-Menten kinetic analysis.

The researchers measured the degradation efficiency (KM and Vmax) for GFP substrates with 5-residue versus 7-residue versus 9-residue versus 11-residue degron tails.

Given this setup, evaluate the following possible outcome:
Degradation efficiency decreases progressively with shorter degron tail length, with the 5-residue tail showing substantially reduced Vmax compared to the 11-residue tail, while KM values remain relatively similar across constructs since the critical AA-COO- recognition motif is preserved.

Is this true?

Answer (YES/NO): NO